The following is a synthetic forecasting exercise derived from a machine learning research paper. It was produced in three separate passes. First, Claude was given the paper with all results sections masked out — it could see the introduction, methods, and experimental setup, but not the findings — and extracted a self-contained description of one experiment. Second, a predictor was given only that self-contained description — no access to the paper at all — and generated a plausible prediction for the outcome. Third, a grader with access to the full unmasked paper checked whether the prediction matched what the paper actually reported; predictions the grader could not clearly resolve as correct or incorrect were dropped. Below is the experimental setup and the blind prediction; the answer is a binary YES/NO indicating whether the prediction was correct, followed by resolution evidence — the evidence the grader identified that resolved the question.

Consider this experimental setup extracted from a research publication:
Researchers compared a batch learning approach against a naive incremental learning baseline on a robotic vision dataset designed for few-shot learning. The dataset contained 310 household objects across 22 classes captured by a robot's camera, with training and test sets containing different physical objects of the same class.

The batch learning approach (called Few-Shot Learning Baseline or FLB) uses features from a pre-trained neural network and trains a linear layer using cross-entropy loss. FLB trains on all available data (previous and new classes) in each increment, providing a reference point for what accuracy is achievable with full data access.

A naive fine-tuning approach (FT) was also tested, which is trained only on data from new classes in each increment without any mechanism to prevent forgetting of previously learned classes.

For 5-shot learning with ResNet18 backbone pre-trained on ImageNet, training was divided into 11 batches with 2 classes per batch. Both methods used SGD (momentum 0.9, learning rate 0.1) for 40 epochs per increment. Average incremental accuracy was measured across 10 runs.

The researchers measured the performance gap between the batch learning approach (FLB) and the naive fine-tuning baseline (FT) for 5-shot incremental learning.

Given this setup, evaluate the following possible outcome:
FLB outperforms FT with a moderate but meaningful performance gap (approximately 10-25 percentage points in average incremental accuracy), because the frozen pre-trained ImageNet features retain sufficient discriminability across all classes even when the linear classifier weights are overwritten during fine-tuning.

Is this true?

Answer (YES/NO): NO